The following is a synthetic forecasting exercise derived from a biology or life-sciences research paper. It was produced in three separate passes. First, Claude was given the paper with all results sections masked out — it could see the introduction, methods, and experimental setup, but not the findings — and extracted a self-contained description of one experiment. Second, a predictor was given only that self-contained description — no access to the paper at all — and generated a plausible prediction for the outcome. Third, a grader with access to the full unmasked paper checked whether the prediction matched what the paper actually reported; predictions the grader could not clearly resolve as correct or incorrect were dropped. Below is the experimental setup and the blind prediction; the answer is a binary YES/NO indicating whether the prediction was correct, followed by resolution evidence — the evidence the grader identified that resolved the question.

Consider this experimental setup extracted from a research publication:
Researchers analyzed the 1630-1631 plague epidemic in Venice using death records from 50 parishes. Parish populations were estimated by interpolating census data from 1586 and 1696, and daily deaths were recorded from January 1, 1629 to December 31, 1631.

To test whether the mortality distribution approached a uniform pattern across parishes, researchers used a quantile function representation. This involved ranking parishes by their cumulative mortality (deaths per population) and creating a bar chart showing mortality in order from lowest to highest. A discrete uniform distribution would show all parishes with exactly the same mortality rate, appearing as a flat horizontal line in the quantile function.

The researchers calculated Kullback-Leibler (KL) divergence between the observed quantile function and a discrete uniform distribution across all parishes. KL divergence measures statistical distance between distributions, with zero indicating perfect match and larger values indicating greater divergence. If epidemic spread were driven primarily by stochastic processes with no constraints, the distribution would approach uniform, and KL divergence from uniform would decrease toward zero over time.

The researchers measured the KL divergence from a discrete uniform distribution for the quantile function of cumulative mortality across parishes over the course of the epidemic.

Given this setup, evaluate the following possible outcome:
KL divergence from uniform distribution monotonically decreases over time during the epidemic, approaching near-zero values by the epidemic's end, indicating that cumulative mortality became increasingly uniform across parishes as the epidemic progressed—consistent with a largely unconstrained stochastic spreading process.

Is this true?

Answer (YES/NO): NO